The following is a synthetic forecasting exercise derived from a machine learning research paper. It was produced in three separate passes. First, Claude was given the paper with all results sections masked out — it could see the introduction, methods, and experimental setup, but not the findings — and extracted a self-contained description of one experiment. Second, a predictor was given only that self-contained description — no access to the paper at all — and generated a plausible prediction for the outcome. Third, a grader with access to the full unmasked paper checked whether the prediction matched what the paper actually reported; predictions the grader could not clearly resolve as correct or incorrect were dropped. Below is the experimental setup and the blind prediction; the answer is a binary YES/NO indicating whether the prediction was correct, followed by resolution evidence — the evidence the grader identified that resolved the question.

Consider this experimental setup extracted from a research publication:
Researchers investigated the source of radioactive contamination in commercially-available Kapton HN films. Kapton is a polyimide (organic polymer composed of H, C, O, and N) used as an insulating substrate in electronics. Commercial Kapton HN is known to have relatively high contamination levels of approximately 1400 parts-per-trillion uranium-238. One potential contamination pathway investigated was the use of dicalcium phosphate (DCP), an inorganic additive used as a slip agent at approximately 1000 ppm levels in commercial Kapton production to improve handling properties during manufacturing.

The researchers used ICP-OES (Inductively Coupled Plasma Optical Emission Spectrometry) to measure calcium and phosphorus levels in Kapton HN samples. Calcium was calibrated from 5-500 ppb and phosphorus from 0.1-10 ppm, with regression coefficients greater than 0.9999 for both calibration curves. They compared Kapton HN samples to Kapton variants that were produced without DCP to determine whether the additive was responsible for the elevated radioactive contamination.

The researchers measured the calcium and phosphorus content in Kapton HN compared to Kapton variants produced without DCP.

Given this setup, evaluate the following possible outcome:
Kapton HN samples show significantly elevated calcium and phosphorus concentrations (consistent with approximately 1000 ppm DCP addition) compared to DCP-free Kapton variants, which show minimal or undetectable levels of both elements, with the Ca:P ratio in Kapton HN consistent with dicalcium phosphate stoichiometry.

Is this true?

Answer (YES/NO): YES